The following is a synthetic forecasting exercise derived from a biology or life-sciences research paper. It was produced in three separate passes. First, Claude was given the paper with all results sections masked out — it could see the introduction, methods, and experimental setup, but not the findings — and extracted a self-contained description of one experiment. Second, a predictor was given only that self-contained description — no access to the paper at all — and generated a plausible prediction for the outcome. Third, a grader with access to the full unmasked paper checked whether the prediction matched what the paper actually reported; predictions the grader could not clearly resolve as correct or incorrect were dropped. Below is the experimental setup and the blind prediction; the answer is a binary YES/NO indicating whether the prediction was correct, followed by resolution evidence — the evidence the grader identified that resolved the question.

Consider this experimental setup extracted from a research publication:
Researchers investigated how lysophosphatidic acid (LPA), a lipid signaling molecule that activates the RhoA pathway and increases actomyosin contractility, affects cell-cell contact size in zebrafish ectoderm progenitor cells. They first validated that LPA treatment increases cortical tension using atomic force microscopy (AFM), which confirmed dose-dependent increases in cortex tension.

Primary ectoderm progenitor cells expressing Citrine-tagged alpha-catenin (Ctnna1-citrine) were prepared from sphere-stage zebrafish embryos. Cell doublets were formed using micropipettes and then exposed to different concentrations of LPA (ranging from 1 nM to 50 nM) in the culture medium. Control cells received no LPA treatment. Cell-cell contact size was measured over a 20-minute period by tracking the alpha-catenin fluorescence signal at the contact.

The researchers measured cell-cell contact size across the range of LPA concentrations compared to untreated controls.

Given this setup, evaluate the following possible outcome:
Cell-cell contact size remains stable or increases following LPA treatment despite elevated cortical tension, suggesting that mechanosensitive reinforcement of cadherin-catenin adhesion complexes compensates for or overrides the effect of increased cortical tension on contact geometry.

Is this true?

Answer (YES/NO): NO